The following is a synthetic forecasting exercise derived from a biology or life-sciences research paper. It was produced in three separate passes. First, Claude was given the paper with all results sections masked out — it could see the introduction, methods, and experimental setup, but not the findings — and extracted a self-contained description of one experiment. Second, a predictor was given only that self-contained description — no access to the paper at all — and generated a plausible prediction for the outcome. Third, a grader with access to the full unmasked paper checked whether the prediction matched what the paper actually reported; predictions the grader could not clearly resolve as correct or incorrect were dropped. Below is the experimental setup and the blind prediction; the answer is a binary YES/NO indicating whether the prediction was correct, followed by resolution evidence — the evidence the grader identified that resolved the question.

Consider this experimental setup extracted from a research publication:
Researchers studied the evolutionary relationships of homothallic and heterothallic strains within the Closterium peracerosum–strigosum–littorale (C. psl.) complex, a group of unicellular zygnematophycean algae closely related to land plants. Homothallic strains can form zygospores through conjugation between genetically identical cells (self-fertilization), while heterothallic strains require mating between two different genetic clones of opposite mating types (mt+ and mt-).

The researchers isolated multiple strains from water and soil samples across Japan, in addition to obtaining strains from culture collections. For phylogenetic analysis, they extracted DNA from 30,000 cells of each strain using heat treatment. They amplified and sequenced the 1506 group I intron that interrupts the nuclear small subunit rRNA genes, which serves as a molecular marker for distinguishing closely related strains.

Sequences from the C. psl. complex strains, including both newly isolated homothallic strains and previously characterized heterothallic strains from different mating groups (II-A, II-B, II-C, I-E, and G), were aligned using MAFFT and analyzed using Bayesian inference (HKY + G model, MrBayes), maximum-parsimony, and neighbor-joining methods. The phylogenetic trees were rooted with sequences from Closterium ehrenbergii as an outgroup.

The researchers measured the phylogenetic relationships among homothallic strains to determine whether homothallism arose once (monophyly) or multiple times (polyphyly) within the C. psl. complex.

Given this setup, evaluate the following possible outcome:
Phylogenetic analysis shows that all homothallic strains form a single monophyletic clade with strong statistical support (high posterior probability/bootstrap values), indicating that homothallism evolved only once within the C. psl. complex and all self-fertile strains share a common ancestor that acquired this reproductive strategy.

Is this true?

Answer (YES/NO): NO